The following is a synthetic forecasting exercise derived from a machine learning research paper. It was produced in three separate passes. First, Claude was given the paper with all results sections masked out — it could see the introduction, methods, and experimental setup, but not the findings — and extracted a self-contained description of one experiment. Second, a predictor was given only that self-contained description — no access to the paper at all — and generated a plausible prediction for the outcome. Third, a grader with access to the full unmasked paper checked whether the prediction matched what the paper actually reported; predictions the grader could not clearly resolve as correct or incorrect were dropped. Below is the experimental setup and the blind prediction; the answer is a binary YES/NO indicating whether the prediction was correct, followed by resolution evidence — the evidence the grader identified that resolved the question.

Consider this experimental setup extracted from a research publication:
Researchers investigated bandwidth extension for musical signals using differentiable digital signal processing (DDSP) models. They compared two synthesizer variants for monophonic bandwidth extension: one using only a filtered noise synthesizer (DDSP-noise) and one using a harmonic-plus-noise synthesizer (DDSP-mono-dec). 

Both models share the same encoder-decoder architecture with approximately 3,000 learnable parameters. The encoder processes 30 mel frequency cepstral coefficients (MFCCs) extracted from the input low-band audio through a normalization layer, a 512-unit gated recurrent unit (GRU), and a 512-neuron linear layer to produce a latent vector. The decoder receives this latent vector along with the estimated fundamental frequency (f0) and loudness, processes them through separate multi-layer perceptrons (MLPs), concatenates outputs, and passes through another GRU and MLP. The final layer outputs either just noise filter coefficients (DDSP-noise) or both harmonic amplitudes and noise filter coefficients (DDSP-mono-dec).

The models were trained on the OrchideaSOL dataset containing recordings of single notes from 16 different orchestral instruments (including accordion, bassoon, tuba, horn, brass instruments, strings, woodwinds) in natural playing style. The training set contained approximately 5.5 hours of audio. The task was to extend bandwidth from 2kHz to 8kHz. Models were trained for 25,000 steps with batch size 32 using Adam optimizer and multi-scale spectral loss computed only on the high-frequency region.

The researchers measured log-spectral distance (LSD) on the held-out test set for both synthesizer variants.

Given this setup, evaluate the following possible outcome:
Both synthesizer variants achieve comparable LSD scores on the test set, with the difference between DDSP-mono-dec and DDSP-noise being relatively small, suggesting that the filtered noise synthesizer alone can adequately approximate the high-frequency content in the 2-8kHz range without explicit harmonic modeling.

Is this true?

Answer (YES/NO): NO